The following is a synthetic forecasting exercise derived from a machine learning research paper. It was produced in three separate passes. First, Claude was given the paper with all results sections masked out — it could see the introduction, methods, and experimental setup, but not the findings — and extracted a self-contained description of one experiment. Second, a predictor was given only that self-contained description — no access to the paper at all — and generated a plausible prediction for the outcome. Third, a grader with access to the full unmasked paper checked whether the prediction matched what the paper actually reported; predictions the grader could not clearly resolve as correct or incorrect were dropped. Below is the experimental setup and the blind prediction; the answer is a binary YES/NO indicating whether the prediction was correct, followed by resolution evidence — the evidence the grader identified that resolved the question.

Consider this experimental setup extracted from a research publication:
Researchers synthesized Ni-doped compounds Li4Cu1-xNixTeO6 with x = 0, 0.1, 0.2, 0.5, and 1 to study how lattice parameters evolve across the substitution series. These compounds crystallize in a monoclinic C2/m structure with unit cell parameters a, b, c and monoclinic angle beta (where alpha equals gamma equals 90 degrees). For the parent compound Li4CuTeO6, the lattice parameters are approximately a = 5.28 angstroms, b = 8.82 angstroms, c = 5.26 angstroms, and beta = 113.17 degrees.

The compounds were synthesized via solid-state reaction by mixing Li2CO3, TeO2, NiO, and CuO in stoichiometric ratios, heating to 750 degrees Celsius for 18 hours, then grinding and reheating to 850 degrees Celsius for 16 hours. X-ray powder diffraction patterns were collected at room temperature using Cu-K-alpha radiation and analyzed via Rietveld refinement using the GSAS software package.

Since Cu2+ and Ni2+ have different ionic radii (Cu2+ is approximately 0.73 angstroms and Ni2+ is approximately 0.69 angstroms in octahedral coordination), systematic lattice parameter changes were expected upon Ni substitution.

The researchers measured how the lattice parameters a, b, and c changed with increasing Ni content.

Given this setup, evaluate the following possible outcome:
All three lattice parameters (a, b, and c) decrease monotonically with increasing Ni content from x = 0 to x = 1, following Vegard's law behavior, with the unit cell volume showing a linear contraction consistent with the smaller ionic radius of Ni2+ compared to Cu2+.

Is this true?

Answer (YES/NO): NO